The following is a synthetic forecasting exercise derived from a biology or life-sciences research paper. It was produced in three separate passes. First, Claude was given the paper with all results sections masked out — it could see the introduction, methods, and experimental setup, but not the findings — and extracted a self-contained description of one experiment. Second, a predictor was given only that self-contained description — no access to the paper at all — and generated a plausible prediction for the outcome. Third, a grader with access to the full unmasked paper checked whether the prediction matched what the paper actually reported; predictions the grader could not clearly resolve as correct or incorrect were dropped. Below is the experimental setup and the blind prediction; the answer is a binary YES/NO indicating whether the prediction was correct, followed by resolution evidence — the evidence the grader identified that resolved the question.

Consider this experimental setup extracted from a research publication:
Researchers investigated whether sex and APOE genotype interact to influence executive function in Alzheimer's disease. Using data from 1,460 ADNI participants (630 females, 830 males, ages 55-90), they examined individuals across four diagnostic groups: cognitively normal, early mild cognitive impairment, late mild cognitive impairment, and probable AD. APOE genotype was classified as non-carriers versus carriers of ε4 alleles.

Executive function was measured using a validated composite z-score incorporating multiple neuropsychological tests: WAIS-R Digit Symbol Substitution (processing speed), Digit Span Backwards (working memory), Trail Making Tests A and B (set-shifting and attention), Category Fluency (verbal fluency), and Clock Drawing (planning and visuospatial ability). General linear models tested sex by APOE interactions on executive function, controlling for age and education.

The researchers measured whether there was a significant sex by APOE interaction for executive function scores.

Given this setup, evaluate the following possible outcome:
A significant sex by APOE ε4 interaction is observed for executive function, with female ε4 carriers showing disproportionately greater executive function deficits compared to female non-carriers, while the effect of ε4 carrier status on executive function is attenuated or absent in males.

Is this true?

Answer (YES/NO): NO